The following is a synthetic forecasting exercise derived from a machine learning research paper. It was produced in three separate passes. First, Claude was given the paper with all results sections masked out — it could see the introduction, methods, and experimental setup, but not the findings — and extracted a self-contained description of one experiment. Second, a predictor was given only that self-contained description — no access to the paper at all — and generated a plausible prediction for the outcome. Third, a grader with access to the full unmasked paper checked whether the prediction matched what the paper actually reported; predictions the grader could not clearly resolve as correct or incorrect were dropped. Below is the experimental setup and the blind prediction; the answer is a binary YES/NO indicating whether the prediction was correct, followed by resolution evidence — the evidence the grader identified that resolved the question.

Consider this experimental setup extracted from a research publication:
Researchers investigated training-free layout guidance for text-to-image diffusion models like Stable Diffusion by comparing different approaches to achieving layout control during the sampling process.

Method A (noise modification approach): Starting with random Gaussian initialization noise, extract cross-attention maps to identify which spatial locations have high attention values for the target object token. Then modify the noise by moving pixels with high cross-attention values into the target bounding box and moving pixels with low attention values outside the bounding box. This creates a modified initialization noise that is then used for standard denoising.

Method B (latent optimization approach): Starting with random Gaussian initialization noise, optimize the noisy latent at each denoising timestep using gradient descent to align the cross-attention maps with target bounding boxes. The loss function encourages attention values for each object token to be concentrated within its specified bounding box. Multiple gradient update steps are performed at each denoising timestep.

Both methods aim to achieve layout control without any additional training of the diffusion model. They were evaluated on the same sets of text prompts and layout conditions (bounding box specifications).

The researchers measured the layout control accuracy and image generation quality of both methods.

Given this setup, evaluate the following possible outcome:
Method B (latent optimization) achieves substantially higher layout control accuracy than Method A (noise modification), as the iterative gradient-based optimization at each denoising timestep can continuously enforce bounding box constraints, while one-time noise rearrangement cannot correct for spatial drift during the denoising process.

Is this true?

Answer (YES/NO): YES